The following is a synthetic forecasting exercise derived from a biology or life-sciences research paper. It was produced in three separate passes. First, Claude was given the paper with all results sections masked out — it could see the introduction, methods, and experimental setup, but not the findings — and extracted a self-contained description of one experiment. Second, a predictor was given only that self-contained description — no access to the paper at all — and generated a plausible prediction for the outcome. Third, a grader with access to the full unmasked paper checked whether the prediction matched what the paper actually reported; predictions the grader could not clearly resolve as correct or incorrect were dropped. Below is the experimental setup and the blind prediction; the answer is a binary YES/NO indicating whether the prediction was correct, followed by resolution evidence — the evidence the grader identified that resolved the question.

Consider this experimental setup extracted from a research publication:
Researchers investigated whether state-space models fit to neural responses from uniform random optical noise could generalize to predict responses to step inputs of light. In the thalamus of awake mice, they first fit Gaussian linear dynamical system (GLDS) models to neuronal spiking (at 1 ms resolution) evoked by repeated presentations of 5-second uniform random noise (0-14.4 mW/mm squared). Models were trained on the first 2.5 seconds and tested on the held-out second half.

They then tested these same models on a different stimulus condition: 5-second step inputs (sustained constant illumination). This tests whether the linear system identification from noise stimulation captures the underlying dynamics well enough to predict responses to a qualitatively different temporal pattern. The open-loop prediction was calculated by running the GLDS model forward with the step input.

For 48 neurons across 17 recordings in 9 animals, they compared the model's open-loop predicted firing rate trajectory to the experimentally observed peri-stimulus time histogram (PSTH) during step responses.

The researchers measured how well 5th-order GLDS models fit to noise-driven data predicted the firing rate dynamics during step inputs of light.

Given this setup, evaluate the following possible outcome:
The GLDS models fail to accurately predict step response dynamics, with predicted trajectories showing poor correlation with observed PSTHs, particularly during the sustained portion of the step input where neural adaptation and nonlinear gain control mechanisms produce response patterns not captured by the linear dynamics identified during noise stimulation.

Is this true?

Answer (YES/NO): NO